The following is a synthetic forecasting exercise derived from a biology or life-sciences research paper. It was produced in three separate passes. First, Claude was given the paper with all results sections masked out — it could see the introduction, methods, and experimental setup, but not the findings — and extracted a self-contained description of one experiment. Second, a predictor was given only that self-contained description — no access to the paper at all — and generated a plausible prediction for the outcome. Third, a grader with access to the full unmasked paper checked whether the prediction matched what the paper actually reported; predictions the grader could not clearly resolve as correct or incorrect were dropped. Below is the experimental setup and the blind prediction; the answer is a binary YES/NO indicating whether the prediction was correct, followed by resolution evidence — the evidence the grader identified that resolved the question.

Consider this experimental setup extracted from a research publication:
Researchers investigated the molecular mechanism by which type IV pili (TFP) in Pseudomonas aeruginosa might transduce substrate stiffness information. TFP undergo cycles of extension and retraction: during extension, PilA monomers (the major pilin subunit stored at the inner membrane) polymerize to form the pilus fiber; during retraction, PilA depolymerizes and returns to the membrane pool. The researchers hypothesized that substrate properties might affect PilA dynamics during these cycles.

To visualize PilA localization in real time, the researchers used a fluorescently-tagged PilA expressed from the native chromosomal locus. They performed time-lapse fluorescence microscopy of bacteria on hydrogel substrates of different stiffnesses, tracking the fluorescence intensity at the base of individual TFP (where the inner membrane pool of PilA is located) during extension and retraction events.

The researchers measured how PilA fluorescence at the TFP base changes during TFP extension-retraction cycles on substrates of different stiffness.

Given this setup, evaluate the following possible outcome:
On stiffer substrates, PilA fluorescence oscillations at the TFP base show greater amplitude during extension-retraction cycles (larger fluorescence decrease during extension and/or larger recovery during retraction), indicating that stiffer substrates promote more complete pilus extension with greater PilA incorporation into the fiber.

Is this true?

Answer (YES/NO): NO